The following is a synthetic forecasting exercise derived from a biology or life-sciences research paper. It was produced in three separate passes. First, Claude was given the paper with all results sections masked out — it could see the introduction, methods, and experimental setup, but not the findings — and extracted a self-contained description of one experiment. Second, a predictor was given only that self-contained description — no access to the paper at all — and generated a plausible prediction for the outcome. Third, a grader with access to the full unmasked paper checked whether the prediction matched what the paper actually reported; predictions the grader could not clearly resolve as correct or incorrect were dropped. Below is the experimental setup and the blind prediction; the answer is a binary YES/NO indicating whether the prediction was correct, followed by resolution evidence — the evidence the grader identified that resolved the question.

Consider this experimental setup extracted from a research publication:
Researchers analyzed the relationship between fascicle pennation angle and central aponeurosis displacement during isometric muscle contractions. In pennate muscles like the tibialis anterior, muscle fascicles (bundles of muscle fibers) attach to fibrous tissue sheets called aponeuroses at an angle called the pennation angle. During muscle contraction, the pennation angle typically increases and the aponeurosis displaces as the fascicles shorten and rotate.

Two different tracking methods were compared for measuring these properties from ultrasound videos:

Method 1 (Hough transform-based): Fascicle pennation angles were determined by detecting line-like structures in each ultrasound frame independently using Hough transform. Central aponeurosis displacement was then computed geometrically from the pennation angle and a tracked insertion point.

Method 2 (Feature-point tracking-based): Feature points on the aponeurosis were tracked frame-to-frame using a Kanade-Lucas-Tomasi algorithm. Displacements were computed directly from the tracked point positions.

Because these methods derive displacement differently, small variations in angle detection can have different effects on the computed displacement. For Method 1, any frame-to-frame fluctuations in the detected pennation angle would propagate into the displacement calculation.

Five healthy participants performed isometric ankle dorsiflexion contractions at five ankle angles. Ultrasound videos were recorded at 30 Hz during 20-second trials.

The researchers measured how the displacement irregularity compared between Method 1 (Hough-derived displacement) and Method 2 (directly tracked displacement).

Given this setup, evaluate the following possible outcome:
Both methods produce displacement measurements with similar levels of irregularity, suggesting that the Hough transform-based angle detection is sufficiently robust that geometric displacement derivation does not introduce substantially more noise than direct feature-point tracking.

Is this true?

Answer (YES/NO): NO